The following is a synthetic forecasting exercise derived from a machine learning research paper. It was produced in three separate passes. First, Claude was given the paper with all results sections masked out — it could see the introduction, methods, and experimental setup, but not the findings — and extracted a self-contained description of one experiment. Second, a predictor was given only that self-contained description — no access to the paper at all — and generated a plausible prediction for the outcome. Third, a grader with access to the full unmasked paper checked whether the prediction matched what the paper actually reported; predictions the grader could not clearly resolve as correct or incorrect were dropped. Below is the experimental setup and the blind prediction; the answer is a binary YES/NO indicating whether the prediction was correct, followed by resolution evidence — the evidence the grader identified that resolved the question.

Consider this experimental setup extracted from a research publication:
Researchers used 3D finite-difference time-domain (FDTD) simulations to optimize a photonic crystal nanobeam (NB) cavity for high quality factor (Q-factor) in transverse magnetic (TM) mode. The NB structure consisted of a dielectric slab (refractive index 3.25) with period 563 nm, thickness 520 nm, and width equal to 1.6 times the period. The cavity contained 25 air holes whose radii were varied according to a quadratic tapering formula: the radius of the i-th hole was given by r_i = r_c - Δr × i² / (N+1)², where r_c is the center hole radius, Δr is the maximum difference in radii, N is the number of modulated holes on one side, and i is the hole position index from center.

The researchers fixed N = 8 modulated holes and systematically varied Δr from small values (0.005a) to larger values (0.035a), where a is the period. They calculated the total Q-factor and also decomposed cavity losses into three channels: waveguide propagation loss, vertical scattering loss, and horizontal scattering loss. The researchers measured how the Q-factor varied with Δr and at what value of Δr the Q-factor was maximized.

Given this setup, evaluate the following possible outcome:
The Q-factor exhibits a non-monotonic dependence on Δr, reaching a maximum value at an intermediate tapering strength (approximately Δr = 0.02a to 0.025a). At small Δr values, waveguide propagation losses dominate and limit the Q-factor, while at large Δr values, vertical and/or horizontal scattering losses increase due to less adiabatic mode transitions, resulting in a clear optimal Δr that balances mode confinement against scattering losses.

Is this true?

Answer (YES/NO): YES